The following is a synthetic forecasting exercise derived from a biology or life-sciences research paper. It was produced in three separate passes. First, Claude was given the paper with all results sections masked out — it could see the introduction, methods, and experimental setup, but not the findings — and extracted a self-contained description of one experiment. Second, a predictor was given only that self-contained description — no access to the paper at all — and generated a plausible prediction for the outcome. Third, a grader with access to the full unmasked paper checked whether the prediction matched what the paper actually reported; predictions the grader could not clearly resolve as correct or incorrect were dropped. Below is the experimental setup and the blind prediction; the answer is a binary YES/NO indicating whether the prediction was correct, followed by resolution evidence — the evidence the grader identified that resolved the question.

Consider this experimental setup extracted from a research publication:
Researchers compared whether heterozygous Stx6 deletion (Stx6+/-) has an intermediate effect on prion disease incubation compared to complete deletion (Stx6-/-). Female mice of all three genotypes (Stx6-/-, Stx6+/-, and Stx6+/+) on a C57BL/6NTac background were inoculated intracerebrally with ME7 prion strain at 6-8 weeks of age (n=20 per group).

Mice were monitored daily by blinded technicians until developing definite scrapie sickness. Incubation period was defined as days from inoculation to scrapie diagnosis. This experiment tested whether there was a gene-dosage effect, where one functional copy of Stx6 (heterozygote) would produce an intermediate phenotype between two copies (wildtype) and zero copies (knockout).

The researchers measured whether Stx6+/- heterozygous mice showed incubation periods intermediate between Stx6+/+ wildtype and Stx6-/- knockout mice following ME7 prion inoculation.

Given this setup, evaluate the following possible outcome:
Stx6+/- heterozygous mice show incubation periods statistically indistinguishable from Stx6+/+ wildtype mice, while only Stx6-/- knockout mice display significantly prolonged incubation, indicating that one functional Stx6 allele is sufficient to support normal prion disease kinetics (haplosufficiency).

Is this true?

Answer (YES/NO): YES